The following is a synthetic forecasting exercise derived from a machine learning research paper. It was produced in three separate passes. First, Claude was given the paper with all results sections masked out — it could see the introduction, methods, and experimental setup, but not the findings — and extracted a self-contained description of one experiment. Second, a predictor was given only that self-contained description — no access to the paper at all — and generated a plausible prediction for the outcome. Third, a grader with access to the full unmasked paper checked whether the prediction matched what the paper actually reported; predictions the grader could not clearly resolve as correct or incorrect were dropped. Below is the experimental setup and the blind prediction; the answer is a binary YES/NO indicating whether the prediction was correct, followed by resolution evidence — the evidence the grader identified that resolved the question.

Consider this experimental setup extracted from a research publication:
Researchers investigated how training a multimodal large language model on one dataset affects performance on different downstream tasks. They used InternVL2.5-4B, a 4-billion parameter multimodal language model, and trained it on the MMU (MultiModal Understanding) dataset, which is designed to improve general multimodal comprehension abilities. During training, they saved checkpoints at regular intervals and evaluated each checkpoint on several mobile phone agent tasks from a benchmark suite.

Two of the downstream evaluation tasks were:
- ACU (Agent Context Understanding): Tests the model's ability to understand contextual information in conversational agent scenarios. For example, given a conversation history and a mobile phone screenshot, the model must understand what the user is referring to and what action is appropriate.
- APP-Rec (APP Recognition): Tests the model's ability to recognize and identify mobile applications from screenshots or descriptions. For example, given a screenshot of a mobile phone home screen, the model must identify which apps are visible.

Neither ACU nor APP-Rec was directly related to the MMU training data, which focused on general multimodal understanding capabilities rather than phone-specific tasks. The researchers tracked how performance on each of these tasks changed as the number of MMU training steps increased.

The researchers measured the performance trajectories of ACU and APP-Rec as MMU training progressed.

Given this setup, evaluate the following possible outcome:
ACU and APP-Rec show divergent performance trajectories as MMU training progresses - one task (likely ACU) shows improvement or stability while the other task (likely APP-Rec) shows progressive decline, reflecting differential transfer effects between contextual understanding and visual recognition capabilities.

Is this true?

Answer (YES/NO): YES